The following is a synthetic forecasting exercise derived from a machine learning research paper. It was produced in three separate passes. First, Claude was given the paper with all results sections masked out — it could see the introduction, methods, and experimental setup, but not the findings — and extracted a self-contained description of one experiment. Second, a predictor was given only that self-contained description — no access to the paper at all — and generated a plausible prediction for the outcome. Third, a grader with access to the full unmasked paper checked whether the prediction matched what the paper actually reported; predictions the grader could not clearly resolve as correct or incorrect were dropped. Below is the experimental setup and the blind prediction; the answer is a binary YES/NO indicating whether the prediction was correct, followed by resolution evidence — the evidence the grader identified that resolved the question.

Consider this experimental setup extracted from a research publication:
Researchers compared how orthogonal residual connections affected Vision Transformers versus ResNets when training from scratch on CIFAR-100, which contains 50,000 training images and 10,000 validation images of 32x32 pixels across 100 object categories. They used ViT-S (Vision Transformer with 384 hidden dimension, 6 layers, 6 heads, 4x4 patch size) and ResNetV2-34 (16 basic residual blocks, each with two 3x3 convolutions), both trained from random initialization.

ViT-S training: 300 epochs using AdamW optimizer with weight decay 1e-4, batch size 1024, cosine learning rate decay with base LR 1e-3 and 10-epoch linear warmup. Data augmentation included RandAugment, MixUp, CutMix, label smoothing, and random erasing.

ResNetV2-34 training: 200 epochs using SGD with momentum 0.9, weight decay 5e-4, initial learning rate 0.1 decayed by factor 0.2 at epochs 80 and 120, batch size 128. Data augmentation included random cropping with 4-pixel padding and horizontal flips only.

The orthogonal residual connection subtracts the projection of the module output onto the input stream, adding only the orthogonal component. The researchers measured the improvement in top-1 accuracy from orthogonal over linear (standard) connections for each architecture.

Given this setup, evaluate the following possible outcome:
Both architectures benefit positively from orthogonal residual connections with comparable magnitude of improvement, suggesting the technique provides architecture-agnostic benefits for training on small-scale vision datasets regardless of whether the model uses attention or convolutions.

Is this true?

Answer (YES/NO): NO